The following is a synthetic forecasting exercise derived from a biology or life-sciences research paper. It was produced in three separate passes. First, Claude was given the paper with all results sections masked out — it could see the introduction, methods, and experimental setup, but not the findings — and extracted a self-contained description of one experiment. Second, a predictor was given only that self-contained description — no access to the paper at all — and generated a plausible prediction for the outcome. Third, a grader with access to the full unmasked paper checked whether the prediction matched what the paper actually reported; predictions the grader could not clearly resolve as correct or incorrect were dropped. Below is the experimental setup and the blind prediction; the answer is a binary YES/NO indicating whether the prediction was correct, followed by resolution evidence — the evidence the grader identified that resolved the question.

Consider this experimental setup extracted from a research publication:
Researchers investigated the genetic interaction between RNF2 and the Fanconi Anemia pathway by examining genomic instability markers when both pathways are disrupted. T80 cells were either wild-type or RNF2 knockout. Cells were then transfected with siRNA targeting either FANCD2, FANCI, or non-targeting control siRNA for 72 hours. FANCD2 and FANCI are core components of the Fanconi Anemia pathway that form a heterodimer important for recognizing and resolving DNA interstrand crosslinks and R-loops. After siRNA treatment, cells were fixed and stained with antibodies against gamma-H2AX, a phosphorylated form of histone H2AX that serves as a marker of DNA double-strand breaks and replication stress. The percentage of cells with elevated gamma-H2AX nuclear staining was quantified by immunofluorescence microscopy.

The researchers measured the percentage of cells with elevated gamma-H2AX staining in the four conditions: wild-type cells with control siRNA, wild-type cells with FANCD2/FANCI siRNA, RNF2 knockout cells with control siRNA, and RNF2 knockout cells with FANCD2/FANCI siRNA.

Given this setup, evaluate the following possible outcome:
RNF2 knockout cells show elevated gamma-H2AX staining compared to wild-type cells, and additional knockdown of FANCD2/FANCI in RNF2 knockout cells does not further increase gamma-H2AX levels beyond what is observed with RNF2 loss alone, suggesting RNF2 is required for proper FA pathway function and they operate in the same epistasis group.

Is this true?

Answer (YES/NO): NO